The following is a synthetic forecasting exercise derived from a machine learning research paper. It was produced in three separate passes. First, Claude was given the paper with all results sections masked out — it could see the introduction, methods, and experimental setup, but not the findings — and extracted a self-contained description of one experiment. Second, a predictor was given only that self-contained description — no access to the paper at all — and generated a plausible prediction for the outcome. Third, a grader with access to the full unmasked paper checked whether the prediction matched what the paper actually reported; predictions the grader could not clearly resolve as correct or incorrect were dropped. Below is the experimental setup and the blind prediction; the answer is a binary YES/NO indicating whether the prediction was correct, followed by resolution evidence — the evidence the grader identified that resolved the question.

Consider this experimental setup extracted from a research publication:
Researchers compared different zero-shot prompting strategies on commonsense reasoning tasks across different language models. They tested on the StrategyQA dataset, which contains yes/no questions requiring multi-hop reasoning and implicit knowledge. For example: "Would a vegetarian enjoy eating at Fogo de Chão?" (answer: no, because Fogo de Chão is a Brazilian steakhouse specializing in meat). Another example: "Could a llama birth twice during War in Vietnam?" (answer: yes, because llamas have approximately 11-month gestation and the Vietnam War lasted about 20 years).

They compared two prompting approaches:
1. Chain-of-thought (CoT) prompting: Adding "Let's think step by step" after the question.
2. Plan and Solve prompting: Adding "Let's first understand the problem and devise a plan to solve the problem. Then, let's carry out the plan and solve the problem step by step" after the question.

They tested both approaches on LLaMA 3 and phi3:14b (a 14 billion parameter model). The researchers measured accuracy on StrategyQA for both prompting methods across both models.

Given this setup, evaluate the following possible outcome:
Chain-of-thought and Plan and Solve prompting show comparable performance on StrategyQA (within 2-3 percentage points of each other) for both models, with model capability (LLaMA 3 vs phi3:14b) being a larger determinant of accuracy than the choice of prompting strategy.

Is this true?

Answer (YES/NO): NO